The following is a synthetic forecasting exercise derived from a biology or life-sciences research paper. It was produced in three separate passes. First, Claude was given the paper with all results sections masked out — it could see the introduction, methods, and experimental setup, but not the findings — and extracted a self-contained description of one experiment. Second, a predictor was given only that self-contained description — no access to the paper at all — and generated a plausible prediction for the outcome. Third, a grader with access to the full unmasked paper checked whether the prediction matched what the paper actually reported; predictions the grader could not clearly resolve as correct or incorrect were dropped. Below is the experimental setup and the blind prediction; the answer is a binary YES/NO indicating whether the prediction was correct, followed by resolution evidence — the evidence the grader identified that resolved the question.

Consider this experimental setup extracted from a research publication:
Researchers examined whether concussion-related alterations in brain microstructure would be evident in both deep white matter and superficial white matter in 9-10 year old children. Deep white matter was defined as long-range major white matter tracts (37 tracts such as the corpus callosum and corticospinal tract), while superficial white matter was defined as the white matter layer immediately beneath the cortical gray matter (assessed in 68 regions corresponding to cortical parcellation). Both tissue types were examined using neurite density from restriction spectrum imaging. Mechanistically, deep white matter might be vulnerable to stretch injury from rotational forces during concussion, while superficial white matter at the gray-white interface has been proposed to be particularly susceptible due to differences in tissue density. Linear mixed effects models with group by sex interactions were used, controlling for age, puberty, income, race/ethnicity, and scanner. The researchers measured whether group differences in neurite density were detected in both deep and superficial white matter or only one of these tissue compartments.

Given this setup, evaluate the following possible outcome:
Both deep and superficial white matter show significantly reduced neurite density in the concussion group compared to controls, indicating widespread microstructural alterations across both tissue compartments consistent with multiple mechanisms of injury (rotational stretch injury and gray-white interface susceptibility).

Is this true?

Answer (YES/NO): NO